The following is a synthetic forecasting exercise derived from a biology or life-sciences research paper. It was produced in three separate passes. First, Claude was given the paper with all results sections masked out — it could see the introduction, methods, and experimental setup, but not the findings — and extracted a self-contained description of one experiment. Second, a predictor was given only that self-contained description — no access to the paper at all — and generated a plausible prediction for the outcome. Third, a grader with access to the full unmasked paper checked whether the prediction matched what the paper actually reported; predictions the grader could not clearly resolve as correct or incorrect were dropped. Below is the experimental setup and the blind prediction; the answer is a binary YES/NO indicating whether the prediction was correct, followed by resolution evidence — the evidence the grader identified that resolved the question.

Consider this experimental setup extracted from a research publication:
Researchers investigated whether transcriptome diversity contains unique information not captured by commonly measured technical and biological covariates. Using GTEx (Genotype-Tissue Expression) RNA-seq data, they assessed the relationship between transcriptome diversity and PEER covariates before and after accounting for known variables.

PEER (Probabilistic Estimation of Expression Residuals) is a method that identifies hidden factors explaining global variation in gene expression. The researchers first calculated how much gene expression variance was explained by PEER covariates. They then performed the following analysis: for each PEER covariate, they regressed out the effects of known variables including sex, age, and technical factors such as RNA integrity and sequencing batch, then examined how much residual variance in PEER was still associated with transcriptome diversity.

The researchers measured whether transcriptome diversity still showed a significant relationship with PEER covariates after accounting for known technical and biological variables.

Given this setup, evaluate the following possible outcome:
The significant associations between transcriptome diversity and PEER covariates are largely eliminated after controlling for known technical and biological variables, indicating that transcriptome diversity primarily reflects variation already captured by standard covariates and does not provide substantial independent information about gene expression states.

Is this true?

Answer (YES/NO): NO